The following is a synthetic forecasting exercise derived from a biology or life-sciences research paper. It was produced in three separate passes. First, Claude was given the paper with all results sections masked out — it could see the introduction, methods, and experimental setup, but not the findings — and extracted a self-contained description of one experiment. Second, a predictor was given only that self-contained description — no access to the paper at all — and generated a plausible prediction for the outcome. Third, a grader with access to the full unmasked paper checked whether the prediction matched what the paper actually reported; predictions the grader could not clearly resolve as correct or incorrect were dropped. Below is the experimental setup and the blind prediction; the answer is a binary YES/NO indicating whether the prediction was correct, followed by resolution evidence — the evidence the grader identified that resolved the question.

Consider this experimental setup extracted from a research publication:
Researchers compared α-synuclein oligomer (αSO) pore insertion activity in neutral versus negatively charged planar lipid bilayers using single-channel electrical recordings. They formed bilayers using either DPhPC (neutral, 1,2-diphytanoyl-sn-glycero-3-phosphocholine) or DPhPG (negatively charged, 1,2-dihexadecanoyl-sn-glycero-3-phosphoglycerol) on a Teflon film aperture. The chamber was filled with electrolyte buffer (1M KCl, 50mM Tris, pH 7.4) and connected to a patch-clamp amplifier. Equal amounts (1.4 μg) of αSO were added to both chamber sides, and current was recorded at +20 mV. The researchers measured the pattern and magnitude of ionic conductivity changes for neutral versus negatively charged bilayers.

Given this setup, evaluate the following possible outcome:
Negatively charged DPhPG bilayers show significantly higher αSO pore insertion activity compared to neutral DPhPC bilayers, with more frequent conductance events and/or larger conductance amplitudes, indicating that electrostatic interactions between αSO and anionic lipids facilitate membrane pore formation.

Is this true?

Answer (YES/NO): YES